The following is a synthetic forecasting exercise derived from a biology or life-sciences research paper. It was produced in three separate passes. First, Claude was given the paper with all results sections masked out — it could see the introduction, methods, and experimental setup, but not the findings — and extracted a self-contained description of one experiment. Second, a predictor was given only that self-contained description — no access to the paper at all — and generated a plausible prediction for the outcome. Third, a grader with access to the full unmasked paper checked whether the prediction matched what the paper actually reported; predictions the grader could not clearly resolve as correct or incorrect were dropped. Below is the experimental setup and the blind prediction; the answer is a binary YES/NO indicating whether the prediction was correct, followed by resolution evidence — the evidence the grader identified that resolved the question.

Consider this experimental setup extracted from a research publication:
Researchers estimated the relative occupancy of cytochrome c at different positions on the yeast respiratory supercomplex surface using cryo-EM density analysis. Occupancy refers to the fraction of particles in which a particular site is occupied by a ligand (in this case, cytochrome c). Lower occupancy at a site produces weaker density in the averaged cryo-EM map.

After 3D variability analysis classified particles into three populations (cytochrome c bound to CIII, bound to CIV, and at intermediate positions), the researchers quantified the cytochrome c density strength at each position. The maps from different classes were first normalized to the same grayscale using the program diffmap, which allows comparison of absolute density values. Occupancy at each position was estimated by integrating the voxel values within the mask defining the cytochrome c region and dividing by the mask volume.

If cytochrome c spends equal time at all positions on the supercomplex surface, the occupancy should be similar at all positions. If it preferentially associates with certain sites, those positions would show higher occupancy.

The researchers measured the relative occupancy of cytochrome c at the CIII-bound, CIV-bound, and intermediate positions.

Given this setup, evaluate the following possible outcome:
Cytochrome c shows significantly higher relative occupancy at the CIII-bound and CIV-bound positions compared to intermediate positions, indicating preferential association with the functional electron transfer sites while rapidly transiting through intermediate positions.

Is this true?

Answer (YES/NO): NO